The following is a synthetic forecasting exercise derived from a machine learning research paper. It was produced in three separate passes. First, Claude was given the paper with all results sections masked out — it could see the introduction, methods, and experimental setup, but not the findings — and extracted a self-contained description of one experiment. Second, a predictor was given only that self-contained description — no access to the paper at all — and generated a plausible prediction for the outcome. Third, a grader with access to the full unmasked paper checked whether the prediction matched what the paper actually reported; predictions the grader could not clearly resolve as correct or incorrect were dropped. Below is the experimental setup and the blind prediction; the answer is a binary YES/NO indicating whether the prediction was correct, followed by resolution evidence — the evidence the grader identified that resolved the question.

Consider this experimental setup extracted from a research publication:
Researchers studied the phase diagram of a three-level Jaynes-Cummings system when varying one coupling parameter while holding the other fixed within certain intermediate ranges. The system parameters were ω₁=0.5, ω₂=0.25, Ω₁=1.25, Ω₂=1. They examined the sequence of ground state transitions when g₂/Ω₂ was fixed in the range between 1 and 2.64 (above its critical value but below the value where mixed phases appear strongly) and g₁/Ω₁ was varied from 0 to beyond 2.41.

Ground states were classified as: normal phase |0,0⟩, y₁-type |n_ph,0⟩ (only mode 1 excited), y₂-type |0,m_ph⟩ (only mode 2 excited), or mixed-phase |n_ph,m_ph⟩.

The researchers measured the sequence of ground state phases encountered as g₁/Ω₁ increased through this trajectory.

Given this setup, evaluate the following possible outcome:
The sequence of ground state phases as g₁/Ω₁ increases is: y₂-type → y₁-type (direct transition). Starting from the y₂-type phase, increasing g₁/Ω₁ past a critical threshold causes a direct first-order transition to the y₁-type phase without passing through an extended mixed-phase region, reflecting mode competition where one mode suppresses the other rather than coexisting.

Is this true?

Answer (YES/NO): NO